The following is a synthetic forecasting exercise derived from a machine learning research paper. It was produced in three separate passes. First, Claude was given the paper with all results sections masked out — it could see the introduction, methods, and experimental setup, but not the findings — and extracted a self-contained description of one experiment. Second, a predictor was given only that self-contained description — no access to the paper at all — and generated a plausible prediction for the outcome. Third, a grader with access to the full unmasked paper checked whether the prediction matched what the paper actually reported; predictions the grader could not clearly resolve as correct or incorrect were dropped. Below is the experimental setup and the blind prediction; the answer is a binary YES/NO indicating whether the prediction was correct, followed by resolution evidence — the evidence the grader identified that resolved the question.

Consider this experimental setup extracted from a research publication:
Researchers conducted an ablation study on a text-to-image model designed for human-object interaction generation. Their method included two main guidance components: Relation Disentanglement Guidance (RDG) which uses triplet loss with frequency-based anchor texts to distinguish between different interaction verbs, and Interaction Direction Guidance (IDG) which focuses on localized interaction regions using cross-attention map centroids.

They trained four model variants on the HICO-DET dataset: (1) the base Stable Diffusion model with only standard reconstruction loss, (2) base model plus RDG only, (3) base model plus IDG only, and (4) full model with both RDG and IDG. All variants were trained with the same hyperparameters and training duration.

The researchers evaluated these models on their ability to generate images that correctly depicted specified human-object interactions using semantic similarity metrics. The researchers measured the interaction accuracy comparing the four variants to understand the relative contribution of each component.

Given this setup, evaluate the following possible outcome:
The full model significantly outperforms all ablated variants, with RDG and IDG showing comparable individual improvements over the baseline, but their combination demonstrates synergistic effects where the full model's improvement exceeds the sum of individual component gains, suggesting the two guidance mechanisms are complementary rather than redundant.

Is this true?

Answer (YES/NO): YES